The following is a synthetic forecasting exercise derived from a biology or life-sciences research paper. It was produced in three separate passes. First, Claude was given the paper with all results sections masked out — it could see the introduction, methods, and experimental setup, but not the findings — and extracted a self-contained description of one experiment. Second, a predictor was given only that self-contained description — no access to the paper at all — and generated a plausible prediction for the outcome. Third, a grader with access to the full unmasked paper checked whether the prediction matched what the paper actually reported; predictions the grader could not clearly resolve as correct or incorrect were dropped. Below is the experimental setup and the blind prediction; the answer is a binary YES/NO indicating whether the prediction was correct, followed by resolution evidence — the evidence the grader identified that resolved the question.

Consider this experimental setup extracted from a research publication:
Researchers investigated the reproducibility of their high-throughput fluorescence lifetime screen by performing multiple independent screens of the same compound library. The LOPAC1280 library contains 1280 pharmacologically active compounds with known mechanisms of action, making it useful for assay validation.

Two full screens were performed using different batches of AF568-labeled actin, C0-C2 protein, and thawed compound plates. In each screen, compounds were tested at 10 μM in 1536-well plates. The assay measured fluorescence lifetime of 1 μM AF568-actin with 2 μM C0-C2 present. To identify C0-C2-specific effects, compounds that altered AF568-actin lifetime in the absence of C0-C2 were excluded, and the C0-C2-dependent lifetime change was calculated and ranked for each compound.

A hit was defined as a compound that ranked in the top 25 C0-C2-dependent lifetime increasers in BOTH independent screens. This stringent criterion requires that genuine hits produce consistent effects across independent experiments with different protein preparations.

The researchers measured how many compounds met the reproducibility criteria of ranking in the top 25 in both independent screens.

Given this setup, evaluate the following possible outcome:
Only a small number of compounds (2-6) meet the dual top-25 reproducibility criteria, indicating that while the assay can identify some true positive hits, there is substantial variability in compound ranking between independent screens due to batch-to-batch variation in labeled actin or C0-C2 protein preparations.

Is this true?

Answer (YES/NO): YES